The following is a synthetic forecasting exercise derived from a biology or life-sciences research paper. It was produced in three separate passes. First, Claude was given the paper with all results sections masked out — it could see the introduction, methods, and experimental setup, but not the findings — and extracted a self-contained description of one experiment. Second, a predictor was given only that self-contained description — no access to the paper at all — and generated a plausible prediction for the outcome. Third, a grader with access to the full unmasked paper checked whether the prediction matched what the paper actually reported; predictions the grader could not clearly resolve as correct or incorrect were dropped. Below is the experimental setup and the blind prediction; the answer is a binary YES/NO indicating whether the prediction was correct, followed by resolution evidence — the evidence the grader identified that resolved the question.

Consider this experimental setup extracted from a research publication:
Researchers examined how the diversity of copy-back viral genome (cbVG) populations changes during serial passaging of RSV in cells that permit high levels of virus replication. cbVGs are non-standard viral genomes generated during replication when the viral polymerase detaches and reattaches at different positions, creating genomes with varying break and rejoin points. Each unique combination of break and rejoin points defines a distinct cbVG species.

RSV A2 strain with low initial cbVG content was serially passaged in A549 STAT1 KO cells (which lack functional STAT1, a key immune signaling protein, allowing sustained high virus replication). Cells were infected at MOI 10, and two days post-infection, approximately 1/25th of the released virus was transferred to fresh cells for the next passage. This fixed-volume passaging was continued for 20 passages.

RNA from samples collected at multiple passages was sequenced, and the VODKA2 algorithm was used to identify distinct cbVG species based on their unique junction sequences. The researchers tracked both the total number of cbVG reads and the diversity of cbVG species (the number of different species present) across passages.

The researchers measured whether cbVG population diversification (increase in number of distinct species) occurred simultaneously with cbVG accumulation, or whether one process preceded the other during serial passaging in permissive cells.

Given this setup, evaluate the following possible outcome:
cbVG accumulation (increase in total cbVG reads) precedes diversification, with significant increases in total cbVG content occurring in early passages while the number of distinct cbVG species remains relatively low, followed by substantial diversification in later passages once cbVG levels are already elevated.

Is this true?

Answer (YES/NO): NO